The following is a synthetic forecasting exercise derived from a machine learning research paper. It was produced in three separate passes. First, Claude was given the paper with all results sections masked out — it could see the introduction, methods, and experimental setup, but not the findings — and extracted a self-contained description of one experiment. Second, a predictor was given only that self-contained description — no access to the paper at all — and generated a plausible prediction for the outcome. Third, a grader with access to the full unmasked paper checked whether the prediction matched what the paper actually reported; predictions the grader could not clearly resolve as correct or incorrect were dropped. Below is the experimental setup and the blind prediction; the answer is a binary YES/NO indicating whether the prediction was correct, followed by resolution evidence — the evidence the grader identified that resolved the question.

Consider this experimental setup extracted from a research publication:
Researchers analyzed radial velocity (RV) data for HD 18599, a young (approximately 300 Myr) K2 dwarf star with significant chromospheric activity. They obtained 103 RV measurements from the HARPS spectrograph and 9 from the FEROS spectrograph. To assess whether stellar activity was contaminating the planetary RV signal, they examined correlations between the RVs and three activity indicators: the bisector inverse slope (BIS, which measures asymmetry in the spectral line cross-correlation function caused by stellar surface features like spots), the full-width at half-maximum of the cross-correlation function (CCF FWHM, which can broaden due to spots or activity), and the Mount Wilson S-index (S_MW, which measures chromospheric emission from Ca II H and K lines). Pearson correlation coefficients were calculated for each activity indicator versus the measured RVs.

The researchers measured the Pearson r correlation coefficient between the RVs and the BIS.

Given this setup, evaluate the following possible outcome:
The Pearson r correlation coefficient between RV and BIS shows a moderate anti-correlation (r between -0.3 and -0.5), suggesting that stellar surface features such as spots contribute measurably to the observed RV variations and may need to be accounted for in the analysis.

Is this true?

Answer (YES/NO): NO